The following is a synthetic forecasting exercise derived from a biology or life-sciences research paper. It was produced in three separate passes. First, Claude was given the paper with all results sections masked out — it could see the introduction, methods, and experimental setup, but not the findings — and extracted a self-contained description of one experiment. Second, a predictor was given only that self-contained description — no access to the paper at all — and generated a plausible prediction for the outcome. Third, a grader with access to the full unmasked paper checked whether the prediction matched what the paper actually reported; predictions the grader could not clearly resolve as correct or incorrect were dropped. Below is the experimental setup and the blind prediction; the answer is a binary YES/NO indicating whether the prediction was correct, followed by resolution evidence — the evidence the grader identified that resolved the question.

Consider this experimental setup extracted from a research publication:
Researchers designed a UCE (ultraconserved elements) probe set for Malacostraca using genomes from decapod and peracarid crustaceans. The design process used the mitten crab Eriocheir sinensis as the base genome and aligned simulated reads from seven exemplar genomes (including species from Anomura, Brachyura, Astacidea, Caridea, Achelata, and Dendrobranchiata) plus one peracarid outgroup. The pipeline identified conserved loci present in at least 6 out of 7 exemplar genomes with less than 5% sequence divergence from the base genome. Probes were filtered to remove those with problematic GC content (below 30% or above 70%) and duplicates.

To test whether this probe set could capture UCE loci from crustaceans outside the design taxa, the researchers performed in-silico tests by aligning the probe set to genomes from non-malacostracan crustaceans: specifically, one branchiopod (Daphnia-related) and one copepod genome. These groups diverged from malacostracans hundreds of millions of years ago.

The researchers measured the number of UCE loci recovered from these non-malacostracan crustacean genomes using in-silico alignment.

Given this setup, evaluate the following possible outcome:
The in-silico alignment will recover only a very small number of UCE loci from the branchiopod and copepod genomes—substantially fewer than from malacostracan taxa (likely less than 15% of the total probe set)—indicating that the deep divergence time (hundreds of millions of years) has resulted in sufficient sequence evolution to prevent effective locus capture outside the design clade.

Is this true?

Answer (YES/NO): NO